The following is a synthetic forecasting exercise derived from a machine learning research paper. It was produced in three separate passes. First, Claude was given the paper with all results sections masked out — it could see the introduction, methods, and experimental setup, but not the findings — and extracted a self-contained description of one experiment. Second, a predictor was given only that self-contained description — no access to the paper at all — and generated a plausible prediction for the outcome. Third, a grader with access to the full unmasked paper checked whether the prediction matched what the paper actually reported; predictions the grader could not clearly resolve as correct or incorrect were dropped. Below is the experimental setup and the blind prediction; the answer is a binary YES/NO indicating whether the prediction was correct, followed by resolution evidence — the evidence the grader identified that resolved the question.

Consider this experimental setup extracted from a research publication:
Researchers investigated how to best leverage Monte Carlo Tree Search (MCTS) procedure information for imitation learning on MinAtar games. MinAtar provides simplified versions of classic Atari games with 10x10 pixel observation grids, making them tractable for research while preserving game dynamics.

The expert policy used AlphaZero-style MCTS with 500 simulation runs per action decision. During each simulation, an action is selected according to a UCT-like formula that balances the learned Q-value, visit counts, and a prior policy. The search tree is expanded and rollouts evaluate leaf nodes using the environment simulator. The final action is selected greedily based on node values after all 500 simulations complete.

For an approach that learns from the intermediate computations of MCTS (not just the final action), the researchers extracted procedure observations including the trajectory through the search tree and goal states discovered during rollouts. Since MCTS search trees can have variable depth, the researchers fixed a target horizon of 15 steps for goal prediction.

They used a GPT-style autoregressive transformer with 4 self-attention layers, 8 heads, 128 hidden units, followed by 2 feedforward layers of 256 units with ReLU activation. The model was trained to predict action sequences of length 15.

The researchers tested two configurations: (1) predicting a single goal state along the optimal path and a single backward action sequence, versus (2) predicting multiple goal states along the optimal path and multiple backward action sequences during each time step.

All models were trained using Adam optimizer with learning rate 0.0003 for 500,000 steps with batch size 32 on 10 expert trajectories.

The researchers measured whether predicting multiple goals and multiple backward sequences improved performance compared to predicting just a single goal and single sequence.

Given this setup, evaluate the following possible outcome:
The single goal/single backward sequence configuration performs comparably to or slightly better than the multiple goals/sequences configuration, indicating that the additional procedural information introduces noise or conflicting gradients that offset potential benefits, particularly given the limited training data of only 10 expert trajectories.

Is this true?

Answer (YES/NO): NO